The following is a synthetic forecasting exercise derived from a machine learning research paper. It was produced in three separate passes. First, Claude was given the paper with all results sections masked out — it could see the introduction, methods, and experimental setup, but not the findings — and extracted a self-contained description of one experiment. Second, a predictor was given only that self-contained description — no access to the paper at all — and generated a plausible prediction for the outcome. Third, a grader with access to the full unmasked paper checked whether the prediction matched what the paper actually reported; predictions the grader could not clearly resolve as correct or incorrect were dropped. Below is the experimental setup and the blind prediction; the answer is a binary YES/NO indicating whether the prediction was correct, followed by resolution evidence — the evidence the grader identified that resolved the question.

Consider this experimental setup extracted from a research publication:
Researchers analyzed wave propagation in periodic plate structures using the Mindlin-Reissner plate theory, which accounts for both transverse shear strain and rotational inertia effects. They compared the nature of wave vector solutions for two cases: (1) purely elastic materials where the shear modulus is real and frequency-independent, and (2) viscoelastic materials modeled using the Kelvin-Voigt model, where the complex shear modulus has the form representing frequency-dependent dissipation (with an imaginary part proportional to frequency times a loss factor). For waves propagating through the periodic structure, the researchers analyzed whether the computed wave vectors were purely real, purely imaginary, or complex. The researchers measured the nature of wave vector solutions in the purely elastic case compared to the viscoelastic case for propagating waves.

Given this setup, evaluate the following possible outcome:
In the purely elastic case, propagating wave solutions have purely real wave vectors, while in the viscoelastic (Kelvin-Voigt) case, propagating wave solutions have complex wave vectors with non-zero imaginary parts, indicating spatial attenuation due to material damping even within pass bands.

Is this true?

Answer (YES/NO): YES